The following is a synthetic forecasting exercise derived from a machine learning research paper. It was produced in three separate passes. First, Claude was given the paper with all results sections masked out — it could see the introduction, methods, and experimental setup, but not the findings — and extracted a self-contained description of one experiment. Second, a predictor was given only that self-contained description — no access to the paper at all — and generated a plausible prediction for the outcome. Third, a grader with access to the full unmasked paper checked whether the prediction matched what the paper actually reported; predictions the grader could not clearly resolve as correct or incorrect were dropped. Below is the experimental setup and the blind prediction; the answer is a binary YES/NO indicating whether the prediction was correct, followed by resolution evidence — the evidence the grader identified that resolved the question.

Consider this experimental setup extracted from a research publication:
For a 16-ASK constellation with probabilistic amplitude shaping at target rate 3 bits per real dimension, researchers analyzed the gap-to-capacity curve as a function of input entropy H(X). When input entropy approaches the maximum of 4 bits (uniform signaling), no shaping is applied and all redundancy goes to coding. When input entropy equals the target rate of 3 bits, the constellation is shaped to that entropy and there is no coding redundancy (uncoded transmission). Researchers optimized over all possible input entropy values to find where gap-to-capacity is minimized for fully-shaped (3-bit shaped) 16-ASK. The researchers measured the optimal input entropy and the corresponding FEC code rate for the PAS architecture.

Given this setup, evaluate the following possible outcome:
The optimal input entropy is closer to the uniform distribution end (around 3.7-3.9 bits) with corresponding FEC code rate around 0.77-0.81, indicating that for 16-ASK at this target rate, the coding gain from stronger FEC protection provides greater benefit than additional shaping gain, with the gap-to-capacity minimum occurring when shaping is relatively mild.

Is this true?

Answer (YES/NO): NO